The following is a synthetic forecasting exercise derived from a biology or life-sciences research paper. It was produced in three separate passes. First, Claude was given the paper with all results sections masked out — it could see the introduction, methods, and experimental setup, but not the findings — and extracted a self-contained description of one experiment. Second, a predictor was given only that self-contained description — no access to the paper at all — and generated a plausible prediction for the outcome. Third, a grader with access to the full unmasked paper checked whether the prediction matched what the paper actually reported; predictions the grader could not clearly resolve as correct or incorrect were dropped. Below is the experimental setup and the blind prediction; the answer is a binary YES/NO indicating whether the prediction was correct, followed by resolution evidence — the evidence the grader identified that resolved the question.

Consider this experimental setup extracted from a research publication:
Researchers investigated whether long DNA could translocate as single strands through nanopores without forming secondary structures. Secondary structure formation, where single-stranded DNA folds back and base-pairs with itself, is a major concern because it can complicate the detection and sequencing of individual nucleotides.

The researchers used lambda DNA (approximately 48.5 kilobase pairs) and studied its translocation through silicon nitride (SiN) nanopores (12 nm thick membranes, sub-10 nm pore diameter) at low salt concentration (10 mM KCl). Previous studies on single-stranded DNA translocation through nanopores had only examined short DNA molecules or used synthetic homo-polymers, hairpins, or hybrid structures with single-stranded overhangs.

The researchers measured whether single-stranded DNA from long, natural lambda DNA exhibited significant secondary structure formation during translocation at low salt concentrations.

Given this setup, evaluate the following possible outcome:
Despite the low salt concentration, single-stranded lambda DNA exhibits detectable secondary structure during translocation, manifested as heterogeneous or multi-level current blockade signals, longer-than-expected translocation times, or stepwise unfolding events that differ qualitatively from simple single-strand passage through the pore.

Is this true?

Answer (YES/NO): NO